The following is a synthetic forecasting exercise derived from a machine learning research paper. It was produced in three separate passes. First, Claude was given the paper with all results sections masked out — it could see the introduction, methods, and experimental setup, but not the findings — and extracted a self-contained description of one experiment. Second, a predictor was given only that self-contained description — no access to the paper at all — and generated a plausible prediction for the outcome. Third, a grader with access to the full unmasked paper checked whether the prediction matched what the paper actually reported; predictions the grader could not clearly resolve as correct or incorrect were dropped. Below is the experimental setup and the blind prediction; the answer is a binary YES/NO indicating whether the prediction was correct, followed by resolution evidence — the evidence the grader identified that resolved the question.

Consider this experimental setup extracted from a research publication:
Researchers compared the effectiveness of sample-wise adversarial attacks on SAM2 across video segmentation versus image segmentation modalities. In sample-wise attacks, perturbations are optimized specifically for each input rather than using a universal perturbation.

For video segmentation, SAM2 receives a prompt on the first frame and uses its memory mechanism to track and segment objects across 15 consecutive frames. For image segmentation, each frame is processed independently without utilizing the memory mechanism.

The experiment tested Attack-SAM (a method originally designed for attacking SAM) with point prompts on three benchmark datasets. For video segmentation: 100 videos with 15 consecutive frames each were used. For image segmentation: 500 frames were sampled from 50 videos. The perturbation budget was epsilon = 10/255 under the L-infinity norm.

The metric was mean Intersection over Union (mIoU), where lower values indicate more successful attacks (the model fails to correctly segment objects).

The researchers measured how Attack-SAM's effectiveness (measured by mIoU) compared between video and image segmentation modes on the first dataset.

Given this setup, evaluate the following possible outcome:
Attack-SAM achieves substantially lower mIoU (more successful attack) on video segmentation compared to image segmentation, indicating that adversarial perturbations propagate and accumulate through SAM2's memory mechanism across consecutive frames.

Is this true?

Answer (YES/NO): NO